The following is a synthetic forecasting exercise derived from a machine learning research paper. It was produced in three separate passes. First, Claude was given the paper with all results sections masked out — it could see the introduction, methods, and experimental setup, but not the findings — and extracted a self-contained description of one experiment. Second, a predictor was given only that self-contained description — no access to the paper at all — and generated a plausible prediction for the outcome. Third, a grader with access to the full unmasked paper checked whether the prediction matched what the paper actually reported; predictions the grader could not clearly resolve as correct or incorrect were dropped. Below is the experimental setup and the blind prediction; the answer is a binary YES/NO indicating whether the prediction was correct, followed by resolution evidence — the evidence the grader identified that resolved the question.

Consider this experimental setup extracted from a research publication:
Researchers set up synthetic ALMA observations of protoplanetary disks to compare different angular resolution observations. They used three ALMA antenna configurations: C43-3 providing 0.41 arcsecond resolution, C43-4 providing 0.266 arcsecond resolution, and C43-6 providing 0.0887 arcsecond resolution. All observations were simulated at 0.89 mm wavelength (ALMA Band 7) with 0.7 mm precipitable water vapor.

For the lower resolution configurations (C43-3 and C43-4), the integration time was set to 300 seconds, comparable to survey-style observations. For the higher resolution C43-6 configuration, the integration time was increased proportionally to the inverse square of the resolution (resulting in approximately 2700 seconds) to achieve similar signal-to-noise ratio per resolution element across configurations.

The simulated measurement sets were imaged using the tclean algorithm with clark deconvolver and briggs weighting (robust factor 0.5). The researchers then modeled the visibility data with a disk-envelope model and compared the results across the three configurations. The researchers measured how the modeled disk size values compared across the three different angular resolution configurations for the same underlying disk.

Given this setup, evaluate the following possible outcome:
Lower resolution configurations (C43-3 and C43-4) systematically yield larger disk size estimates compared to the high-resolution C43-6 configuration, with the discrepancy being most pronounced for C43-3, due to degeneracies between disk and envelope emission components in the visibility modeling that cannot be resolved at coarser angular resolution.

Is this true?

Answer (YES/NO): NO